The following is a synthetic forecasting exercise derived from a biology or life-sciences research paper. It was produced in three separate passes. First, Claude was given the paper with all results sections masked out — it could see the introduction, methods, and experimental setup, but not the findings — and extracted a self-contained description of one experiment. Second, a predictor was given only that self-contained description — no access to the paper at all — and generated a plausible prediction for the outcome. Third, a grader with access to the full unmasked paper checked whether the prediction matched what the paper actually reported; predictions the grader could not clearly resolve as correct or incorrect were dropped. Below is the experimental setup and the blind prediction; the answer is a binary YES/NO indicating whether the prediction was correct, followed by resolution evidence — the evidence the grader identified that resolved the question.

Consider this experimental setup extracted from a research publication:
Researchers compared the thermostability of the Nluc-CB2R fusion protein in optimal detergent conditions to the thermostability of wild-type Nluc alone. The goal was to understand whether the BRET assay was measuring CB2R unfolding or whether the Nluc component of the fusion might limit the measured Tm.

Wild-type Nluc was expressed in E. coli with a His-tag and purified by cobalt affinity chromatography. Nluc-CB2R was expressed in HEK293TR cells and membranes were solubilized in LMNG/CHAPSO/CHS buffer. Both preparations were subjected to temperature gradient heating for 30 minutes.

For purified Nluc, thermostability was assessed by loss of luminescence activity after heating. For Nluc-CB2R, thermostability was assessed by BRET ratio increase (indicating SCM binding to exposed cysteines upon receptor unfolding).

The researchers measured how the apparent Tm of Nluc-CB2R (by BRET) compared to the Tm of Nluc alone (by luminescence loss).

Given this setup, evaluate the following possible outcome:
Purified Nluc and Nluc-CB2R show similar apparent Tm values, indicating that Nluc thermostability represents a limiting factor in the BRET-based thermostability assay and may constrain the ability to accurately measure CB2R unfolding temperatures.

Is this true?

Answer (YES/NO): NO